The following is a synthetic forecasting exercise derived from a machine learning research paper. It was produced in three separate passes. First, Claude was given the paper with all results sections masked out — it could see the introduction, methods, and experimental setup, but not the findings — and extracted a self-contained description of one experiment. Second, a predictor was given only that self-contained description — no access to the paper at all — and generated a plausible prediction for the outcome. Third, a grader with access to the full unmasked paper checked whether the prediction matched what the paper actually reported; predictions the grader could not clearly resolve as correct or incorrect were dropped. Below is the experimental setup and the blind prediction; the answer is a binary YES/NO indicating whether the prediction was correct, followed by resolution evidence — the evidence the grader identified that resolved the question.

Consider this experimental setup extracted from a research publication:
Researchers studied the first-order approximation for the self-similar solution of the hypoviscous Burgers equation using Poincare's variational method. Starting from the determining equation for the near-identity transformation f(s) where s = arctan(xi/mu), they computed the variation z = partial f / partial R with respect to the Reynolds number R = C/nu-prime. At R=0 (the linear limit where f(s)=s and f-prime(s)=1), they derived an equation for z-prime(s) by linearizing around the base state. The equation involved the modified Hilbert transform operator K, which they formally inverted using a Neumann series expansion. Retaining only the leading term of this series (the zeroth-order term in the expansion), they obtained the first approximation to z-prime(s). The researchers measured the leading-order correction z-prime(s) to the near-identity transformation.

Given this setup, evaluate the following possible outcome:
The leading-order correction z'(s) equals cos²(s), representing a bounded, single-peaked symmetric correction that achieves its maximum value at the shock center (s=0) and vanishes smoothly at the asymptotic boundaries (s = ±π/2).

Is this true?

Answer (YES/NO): NO